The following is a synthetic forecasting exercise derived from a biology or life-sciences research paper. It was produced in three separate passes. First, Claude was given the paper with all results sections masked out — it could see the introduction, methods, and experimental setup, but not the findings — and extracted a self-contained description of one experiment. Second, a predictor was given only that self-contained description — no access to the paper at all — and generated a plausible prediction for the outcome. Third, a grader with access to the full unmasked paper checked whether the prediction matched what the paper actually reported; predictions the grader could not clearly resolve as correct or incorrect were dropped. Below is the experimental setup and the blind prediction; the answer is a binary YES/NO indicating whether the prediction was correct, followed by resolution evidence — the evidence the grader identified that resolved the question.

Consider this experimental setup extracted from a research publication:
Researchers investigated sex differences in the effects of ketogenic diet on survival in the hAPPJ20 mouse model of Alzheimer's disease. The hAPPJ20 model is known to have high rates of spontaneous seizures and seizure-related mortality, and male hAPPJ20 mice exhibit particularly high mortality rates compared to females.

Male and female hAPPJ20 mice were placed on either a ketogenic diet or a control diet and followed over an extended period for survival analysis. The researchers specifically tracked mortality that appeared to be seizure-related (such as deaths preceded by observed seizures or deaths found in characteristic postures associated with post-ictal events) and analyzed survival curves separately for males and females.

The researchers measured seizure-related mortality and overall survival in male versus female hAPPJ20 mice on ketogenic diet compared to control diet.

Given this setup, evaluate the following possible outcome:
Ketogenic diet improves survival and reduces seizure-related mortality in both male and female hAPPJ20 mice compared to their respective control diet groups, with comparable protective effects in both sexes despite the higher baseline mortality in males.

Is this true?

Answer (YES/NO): NO